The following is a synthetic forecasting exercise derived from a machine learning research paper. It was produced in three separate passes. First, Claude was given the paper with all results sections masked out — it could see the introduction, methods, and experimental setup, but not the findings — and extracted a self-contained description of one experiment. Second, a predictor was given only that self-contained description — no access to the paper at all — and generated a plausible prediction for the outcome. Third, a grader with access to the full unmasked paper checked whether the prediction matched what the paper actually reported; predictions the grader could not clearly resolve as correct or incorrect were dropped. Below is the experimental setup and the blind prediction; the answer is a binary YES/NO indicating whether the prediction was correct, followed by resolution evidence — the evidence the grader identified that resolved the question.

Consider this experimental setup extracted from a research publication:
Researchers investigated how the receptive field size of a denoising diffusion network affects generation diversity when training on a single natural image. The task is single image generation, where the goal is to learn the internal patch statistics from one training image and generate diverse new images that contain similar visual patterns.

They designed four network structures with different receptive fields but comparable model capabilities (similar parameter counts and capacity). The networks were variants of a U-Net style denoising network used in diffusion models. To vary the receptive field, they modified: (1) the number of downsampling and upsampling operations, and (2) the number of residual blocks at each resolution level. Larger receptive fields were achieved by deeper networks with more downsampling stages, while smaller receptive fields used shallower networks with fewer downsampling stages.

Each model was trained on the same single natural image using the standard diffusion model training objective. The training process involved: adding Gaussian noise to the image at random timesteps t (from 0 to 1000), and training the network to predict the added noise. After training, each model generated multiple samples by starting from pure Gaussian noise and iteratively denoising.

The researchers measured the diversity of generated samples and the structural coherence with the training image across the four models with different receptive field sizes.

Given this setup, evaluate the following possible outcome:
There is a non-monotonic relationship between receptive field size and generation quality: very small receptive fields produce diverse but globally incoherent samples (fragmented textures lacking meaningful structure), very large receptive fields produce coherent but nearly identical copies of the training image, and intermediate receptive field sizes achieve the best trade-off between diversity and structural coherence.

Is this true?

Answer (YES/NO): YES